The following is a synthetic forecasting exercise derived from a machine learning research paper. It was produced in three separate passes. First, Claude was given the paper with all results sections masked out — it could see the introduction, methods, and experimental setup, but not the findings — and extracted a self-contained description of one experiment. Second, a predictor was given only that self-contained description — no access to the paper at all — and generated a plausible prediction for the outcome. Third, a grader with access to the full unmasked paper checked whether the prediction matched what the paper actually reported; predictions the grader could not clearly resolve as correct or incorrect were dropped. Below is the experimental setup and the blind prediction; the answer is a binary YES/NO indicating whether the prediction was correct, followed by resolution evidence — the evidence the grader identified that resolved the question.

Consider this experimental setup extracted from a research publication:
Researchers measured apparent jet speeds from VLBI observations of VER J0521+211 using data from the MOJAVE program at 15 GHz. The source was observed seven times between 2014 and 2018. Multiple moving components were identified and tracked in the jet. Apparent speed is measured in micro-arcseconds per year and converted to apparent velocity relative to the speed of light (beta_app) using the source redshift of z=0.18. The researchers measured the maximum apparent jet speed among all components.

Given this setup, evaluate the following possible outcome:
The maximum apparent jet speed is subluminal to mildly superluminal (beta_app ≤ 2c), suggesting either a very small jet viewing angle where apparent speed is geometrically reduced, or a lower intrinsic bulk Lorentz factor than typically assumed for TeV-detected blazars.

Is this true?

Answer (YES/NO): NO